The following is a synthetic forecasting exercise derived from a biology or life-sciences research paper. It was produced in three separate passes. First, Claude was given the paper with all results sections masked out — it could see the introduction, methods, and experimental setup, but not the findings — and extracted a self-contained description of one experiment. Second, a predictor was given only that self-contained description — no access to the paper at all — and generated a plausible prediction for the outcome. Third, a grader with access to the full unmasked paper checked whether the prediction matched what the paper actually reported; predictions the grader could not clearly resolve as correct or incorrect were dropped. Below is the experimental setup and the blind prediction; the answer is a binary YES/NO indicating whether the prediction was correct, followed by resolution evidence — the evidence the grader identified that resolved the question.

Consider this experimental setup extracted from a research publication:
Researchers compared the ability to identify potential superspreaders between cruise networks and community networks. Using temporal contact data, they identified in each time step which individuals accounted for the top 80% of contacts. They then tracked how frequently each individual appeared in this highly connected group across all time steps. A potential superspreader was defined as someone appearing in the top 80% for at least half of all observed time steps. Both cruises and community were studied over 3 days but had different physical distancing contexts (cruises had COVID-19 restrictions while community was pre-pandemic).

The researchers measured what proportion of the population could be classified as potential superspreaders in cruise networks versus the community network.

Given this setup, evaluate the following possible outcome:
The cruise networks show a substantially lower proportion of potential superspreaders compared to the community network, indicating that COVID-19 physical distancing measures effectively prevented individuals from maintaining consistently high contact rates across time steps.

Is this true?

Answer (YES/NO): NO